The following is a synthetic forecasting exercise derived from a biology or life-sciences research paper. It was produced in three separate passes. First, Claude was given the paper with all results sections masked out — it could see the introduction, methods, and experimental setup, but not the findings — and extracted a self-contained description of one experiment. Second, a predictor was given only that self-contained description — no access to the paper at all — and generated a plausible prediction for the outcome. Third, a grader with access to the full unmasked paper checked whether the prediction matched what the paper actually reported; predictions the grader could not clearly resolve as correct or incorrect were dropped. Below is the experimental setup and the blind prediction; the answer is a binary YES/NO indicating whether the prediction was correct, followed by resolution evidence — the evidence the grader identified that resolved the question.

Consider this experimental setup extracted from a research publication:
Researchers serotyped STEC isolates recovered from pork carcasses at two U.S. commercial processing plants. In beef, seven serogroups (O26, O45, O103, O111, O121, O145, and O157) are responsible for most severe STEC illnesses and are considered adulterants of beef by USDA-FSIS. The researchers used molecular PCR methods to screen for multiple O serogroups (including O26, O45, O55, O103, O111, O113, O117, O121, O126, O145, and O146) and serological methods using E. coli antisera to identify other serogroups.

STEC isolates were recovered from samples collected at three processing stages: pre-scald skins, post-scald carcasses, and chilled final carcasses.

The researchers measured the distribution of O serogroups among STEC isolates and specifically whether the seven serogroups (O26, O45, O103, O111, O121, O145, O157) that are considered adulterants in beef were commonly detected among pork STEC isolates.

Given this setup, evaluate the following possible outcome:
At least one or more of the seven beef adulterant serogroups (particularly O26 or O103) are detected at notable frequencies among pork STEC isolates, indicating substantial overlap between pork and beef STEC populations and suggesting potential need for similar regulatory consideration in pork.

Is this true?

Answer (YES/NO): NO